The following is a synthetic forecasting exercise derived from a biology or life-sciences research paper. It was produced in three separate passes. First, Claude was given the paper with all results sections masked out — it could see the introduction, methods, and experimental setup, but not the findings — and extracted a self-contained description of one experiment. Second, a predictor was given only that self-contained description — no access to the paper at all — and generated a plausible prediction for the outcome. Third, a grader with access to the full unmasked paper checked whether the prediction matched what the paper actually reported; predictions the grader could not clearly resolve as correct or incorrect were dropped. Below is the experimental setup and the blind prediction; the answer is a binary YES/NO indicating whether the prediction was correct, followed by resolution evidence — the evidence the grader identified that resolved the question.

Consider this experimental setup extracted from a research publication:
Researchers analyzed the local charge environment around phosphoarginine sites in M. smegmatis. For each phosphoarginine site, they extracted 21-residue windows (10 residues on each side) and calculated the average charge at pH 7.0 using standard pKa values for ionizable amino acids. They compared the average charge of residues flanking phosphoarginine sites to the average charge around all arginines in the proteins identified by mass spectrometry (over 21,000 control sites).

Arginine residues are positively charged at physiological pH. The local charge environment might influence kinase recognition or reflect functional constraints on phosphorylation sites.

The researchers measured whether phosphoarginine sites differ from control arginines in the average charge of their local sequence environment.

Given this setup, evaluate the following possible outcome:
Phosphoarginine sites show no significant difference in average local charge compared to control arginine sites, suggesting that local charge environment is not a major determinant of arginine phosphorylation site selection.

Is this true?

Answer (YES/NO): NO